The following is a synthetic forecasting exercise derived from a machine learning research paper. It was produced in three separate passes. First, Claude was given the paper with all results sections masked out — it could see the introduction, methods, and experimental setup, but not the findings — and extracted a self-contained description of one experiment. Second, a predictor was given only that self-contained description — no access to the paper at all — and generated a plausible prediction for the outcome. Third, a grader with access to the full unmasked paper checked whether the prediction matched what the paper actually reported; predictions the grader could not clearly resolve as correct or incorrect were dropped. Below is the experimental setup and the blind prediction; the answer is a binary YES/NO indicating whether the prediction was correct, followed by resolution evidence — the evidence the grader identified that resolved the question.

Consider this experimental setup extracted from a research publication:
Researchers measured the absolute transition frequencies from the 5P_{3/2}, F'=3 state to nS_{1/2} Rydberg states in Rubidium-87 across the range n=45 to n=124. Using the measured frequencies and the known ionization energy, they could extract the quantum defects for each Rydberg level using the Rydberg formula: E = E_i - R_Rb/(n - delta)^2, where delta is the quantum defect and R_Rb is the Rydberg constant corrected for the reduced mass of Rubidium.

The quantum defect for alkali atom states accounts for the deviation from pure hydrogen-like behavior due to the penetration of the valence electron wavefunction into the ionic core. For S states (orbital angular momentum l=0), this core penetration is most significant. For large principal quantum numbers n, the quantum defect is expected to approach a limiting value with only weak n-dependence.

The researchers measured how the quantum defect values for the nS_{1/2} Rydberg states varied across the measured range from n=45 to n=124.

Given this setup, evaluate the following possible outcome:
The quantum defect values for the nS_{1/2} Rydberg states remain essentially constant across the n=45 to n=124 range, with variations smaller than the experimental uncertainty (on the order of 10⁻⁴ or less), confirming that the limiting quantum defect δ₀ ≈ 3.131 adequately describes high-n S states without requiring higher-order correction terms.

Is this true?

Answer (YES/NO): NO